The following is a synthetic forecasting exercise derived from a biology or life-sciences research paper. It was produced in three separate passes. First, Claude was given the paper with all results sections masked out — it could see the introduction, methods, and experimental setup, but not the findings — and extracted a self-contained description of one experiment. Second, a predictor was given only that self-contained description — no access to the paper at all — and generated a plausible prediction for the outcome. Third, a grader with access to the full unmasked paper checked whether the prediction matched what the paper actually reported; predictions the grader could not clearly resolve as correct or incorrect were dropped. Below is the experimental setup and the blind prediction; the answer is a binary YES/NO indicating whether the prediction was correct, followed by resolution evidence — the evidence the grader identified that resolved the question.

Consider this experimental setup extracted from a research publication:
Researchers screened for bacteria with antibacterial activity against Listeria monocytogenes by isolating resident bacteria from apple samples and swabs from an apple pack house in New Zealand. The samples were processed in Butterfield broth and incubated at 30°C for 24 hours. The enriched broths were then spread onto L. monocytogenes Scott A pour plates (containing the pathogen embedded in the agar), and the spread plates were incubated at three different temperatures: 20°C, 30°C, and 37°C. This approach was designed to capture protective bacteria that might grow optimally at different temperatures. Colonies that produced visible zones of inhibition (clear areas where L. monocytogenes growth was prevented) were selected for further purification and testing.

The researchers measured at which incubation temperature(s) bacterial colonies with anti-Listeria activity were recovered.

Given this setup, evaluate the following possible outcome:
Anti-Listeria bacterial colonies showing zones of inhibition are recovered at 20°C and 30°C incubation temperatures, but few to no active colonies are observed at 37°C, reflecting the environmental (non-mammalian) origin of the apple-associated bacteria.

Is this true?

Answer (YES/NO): NO